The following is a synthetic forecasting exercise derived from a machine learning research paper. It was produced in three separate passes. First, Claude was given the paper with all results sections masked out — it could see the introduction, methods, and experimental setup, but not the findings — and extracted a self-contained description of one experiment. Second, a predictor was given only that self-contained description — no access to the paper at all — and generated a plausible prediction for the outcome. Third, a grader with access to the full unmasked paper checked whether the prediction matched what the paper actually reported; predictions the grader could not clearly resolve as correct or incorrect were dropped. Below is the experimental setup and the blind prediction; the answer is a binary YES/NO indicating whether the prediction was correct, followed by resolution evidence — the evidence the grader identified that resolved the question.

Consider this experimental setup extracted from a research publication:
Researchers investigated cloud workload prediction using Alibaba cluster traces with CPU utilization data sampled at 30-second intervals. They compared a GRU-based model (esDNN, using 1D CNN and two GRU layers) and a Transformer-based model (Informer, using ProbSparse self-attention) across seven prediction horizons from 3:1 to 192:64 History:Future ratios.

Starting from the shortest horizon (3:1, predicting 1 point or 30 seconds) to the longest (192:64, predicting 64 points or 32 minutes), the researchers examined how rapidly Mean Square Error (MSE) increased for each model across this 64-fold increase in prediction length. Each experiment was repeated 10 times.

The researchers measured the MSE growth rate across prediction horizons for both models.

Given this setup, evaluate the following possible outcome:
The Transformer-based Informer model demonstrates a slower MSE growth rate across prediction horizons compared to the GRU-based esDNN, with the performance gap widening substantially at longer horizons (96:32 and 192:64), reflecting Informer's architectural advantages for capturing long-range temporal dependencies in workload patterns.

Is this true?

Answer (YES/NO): YES